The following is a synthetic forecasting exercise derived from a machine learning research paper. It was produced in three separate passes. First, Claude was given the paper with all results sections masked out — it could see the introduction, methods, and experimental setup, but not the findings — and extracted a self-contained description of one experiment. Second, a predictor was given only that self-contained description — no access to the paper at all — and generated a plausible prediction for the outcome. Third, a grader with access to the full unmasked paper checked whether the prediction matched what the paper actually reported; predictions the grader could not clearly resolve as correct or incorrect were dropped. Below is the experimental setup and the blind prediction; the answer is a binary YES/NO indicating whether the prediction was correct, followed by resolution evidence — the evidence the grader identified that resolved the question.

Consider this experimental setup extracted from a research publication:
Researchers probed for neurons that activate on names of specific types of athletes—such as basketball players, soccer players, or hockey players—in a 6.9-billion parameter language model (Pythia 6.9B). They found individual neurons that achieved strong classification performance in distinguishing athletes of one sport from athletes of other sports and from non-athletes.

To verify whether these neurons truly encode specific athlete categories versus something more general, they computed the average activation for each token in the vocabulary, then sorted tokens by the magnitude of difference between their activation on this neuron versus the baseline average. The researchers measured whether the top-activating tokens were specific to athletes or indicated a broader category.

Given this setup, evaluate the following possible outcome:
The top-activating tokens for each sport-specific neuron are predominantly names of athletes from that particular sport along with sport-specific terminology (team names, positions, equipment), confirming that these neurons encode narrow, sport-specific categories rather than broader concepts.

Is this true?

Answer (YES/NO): NO